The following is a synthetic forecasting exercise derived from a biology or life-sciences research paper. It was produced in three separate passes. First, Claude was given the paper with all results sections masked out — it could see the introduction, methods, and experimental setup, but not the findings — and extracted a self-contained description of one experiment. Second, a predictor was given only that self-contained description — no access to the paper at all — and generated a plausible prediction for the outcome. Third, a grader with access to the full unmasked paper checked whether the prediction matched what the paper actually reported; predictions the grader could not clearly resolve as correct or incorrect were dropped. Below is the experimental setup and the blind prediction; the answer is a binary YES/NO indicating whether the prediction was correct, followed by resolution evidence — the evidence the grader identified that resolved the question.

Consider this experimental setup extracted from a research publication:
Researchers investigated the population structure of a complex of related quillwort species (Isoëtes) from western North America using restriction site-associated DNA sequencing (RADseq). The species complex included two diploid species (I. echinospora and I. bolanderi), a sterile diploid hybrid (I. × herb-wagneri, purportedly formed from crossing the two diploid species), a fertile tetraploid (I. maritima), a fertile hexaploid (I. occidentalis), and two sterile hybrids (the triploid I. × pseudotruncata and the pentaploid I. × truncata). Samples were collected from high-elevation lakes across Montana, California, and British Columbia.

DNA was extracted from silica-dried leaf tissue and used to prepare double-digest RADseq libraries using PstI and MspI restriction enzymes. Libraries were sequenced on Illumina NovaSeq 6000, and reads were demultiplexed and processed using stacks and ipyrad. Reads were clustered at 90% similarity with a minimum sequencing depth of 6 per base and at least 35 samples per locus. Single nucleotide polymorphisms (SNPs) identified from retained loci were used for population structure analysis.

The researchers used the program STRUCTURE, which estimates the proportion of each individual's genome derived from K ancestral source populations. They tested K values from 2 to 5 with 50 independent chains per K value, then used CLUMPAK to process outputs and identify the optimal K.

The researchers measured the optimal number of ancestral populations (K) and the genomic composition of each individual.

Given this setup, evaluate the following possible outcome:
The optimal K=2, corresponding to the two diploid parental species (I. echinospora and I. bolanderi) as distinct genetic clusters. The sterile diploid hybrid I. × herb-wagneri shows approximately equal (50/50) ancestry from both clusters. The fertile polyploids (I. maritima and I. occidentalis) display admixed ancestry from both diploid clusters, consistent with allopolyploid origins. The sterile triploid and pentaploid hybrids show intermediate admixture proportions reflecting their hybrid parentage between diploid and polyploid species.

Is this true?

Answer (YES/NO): NO